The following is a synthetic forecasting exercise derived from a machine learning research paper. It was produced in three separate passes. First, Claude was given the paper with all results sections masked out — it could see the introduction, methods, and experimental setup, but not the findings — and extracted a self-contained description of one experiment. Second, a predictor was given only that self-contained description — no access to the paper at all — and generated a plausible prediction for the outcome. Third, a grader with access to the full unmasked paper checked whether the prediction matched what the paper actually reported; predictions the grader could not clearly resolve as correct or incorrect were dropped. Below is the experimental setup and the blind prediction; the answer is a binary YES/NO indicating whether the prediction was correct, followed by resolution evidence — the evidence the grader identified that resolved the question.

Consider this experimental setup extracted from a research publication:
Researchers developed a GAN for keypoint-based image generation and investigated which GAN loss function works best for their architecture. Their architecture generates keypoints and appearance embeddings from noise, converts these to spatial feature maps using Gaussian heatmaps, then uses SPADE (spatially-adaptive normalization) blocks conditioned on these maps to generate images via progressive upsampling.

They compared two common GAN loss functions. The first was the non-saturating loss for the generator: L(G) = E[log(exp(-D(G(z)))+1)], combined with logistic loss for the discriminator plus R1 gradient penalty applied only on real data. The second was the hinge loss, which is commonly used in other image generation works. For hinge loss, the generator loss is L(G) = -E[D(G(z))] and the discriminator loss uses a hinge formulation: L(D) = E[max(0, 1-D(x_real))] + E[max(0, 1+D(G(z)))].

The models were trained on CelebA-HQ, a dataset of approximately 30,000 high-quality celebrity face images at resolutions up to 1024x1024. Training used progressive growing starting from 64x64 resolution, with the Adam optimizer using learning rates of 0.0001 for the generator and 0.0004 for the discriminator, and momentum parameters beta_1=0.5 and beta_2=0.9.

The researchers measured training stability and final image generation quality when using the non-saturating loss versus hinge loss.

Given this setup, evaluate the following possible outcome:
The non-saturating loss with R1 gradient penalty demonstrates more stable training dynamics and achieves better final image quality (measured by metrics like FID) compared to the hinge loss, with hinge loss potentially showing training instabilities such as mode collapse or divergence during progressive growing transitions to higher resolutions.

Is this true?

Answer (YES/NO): NO